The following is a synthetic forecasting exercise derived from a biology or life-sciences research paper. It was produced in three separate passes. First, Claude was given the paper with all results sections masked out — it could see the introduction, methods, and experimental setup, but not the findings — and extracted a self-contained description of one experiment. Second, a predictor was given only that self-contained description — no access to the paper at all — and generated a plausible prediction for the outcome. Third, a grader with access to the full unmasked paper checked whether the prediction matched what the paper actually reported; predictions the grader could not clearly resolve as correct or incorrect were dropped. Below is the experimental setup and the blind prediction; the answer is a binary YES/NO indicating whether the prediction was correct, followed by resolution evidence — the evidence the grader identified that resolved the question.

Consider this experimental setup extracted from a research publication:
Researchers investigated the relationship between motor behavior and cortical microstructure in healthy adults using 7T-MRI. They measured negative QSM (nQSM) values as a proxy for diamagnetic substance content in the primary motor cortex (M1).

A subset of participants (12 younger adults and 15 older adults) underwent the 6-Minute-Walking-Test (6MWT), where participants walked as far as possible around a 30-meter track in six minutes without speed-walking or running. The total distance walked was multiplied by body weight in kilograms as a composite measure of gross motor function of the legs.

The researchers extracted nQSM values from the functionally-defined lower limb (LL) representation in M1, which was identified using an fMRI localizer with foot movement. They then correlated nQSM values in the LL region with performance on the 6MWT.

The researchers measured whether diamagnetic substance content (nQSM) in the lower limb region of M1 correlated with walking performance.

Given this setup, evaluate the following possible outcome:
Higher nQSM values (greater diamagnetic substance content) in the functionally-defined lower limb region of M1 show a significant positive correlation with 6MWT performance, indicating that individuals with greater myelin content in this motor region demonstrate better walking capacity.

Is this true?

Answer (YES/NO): NO